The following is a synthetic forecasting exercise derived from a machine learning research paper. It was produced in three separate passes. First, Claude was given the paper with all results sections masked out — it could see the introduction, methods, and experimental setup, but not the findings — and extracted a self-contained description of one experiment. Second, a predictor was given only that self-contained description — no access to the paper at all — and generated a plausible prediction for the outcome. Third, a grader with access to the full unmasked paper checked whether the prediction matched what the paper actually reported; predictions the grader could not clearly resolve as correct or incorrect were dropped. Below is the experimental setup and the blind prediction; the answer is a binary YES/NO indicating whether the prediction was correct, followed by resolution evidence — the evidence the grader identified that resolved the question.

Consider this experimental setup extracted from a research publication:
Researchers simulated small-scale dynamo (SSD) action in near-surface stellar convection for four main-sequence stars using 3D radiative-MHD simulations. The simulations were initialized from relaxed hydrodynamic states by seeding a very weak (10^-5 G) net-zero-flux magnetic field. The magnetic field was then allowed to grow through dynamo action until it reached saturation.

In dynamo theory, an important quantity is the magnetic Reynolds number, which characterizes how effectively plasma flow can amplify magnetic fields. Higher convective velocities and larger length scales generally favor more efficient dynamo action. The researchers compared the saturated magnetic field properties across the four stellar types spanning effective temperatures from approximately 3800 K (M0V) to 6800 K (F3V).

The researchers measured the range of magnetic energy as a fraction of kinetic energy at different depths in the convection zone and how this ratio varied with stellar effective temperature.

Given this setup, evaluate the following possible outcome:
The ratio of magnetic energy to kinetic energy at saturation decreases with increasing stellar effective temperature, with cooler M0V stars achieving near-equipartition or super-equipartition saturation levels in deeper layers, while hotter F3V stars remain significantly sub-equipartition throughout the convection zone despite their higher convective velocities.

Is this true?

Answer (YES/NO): NO